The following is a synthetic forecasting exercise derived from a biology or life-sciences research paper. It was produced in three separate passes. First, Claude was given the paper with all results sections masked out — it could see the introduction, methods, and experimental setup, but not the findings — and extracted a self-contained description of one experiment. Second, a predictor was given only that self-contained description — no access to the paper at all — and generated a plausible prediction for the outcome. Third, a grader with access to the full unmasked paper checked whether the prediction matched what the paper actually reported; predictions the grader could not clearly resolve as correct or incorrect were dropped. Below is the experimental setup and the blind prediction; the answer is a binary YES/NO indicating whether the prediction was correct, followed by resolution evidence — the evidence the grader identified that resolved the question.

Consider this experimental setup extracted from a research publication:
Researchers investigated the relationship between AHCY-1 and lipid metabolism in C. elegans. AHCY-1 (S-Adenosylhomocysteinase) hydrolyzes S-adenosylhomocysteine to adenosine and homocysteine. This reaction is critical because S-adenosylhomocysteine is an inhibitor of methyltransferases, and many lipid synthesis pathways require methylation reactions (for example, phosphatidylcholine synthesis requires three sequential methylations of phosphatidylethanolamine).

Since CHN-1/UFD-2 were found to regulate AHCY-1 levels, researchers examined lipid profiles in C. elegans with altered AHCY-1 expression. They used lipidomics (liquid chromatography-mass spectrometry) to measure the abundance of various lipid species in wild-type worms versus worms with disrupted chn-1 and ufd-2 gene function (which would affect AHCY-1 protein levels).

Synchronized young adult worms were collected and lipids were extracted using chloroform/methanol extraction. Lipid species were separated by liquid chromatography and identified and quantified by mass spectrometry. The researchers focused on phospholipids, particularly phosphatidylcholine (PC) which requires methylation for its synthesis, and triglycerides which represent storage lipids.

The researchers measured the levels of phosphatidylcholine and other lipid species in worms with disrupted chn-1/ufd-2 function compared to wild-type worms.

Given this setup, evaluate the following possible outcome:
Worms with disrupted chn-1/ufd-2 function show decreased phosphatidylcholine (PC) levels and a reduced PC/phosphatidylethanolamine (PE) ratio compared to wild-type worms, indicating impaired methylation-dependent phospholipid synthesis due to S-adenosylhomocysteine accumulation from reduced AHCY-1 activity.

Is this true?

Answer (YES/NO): NO